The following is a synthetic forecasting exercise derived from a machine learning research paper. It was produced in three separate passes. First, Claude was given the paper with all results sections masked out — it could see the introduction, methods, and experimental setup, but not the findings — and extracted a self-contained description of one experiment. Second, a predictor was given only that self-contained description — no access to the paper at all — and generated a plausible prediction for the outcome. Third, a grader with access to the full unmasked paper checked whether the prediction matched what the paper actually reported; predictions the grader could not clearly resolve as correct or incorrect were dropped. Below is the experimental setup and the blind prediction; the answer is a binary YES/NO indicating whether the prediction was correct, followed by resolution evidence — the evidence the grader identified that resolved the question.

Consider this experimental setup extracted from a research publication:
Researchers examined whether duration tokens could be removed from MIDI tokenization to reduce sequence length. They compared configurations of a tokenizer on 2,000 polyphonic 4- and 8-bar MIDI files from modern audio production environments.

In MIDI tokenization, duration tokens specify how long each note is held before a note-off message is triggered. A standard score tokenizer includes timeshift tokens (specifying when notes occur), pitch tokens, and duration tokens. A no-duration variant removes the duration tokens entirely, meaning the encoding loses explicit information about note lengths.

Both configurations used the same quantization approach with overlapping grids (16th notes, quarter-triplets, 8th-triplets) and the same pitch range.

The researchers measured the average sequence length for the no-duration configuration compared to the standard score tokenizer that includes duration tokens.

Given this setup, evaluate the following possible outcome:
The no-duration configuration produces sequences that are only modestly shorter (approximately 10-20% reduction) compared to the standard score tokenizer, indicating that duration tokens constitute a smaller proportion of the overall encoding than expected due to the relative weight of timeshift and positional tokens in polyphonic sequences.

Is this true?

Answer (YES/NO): NO